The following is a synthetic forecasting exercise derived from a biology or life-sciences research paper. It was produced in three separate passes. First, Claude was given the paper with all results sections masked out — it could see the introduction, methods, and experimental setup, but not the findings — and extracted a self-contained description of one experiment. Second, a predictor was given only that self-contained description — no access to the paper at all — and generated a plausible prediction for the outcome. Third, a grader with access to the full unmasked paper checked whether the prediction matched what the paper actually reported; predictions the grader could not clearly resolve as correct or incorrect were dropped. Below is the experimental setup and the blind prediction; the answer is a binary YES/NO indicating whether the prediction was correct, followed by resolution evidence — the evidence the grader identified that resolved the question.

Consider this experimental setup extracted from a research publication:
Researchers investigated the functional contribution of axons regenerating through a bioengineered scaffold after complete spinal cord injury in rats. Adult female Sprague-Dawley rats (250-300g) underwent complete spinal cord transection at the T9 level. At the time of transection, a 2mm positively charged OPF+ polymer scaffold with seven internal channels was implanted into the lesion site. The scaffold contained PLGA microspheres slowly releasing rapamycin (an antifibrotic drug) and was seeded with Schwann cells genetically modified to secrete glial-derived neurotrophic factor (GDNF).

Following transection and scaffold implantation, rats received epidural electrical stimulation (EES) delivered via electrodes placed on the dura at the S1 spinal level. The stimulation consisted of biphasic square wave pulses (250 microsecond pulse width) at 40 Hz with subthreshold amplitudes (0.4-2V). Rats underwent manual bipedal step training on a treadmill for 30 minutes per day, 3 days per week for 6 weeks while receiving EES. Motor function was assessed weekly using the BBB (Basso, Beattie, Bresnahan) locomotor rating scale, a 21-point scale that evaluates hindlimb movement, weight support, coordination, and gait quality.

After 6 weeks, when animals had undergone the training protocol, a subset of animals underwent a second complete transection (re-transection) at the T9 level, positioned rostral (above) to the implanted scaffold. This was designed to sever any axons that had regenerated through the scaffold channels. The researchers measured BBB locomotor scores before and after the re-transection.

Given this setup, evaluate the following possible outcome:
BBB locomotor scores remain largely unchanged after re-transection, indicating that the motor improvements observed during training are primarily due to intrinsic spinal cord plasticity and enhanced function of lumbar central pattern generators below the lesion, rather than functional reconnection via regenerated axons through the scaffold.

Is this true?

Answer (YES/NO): NO